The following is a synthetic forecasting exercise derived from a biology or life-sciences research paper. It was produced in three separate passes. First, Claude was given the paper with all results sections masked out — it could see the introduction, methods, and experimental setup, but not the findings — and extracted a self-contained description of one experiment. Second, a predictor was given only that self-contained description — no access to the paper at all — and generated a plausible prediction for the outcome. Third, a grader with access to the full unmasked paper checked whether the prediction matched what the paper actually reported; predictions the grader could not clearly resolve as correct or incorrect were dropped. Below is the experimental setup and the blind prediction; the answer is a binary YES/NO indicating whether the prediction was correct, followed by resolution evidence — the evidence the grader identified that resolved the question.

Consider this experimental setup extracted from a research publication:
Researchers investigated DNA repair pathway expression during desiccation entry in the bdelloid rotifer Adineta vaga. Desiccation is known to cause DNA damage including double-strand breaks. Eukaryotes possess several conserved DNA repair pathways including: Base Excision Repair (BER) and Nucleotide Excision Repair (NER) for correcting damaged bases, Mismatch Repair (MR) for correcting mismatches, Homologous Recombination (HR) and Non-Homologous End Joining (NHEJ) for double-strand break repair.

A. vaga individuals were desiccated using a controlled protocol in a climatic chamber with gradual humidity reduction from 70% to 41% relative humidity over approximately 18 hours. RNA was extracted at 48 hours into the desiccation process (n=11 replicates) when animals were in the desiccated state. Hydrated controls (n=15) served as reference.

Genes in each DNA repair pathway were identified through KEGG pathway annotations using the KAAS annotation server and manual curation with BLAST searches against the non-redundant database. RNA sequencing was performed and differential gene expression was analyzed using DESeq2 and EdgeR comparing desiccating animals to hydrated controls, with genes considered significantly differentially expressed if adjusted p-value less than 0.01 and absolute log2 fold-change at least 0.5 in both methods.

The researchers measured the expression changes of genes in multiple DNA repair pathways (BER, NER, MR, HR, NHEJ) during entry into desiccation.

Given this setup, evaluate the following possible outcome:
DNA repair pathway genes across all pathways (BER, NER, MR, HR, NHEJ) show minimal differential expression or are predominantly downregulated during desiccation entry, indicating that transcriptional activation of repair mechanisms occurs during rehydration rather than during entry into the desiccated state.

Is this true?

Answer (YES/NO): YES